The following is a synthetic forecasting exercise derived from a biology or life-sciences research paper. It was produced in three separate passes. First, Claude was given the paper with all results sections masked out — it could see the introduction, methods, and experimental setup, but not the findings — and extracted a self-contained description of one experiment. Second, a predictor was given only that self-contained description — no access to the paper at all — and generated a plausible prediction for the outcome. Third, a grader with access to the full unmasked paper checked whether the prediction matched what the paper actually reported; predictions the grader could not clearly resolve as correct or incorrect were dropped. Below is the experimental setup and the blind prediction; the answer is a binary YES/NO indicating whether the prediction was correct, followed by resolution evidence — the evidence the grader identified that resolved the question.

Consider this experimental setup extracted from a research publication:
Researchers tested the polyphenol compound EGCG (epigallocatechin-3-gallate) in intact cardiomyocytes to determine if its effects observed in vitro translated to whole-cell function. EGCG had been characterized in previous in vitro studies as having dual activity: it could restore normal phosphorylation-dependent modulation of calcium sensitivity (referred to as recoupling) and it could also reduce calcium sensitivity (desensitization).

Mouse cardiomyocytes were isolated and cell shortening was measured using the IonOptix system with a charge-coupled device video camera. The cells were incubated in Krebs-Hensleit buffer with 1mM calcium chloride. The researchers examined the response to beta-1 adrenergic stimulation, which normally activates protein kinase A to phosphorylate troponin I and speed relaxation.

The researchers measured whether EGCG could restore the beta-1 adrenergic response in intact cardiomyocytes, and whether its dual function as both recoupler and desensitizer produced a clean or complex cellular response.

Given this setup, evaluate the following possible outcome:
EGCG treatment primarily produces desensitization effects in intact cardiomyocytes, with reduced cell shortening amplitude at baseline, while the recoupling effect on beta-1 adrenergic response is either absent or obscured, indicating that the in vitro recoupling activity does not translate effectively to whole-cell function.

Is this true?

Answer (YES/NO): NO